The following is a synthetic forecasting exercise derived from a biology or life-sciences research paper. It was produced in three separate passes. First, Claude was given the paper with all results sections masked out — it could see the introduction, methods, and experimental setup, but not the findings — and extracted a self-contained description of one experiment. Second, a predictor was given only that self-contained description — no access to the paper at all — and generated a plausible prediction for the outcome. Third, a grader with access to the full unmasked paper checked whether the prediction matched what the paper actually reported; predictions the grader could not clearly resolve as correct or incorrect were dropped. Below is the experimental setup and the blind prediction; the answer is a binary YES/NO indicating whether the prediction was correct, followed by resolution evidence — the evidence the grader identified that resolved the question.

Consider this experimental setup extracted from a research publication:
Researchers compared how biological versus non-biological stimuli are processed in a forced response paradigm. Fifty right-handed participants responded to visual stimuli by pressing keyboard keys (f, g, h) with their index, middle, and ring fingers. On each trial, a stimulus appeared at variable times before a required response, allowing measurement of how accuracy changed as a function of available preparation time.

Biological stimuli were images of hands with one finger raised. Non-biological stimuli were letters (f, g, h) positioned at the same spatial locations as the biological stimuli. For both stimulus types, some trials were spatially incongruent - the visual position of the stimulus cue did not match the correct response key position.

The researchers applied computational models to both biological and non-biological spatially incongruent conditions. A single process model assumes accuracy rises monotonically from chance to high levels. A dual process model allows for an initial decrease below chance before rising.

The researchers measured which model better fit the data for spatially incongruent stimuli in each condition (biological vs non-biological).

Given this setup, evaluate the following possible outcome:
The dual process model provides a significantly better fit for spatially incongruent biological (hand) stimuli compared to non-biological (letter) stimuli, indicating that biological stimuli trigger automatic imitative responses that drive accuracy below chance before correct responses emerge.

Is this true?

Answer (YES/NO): YES